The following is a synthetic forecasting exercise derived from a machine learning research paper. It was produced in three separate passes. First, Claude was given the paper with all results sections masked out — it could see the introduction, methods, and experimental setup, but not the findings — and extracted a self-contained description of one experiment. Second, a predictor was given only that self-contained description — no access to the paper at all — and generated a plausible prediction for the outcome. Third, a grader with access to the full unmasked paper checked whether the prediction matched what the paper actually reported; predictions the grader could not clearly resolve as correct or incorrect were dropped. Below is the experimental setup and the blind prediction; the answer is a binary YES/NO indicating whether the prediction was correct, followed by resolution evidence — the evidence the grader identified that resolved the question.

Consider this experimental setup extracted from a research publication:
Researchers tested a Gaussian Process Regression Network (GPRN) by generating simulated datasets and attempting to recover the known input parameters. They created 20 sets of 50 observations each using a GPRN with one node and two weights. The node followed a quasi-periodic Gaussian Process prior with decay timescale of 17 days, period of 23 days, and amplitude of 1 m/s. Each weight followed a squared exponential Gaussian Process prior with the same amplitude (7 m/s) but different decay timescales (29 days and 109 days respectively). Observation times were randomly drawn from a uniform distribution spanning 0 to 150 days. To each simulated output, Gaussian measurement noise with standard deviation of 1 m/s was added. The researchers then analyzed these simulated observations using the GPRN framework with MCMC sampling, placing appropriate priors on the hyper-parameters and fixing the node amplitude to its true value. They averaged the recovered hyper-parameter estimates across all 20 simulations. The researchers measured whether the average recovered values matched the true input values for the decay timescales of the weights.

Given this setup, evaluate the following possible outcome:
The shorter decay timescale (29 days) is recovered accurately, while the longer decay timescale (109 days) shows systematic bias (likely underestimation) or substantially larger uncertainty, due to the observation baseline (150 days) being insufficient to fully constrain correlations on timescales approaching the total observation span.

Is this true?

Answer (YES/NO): NO